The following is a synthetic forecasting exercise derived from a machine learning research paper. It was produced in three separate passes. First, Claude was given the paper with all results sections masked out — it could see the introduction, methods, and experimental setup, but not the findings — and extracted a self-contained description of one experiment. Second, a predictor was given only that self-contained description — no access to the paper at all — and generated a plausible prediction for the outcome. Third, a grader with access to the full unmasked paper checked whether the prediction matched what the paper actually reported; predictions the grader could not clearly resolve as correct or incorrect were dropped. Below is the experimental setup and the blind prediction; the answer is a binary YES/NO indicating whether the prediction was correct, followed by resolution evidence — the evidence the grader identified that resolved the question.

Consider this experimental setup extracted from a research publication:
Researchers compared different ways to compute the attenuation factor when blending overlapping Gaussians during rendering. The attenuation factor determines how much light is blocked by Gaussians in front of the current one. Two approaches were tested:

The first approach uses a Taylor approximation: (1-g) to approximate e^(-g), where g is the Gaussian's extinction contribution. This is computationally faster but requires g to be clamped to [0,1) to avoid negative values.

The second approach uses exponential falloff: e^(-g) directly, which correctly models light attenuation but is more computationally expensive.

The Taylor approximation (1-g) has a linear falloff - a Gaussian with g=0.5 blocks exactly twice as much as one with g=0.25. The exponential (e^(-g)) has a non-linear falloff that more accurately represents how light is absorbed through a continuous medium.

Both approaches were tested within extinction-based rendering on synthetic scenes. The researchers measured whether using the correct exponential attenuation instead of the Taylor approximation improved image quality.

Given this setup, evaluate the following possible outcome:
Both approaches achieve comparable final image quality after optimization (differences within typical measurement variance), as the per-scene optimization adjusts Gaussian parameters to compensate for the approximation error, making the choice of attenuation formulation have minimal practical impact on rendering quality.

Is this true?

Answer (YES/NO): YES